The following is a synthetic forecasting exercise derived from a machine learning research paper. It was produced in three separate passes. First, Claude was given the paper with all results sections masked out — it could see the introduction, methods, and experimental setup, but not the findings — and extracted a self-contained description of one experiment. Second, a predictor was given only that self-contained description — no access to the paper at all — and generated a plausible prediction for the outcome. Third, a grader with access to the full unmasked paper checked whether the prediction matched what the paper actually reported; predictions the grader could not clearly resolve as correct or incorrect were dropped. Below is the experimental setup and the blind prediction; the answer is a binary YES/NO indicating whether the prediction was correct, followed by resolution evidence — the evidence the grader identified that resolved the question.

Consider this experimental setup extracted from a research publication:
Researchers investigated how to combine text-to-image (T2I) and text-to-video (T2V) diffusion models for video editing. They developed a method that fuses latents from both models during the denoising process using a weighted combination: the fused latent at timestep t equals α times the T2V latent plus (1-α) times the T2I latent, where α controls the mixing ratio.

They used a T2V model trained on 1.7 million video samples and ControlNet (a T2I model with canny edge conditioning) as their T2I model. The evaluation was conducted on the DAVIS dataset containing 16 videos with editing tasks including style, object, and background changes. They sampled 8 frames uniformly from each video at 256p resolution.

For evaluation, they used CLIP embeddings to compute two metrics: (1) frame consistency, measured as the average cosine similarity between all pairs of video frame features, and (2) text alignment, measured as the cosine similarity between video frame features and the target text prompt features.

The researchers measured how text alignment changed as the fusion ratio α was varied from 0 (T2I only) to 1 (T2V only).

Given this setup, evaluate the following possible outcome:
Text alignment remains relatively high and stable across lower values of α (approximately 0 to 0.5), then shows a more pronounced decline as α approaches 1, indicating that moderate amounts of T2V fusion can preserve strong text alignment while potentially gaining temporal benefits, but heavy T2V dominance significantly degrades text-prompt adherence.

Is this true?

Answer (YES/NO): NO